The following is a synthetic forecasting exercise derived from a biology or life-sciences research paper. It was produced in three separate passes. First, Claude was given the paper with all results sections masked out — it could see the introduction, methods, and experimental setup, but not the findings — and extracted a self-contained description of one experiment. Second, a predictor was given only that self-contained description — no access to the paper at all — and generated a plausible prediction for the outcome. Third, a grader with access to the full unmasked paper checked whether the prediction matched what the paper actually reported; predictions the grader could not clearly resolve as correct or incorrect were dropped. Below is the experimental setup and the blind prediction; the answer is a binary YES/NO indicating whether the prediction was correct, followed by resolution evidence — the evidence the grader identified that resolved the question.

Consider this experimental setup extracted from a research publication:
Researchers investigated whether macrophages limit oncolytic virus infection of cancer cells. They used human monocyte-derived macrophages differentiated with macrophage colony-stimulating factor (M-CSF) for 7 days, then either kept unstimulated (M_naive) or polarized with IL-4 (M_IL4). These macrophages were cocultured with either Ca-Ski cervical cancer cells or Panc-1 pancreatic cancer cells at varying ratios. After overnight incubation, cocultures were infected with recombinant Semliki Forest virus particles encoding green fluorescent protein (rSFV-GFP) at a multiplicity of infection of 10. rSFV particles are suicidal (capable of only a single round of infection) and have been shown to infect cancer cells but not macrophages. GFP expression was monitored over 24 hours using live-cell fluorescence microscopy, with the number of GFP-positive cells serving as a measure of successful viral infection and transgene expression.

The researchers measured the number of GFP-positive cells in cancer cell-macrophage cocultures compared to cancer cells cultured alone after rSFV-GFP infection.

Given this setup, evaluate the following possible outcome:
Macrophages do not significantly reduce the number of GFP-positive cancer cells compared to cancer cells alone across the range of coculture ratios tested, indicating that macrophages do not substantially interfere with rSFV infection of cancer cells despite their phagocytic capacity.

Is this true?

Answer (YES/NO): NO